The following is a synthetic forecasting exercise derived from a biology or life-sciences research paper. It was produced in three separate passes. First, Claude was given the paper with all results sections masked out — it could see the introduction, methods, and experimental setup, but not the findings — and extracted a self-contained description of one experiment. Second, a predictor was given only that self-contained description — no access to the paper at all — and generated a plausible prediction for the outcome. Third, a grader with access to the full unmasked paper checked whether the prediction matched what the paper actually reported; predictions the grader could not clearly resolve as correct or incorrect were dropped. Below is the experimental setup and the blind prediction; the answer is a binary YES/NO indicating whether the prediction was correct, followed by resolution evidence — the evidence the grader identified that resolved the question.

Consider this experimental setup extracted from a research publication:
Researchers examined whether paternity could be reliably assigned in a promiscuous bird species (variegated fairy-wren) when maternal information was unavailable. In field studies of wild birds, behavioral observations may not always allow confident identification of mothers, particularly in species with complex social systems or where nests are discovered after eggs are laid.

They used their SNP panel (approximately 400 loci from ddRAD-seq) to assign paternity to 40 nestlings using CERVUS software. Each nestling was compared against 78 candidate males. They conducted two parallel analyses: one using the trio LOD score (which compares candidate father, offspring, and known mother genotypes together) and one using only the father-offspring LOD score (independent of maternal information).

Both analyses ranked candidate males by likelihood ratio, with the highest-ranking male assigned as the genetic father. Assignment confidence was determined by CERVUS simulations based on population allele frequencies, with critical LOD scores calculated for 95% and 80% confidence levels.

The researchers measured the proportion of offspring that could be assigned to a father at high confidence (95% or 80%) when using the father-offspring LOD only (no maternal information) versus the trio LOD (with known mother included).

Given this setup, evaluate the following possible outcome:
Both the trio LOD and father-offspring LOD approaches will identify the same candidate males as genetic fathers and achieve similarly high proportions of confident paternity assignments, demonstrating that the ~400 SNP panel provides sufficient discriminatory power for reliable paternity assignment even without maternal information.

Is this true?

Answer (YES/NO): YES